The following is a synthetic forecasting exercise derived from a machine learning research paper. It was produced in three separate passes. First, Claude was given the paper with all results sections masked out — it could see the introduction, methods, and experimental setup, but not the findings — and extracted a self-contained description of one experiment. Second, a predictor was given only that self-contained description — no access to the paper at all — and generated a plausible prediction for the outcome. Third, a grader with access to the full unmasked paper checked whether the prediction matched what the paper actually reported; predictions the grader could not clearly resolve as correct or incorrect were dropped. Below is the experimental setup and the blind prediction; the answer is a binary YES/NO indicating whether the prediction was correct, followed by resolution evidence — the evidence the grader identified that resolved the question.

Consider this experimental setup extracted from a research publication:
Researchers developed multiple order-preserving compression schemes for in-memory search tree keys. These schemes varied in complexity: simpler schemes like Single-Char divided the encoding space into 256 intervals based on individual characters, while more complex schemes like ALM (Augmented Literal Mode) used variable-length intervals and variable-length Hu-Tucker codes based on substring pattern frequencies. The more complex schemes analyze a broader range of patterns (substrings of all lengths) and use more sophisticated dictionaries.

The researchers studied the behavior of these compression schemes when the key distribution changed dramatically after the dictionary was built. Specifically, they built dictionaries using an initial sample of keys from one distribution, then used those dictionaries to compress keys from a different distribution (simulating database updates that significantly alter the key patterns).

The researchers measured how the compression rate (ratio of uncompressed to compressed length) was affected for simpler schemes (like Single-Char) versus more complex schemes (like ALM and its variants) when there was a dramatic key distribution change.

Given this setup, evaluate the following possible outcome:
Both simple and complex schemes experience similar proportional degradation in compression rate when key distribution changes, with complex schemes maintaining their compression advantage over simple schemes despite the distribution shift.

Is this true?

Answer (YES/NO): NO